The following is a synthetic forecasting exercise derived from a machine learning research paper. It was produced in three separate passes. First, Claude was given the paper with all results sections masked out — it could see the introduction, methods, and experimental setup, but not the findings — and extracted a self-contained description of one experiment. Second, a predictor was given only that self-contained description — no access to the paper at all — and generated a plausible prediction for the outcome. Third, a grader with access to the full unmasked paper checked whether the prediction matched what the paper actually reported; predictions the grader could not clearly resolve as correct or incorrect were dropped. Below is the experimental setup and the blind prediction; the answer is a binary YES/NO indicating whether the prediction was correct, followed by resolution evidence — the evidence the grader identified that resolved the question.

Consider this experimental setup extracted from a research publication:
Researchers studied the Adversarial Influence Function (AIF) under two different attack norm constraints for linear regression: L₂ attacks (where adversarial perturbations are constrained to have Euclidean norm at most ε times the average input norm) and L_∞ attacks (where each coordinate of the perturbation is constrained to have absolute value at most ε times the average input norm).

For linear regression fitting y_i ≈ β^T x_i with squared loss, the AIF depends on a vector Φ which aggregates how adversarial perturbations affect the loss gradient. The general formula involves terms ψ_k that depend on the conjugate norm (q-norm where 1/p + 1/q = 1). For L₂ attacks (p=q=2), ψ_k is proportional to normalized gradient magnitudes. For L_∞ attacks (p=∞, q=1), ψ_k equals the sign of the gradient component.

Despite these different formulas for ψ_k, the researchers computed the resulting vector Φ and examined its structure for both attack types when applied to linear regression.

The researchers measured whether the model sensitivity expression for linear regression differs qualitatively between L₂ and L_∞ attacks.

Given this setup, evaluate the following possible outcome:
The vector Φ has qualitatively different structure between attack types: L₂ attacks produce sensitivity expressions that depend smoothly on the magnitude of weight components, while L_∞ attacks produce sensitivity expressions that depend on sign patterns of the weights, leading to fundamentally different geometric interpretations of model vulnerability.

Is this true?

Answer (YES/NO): NO